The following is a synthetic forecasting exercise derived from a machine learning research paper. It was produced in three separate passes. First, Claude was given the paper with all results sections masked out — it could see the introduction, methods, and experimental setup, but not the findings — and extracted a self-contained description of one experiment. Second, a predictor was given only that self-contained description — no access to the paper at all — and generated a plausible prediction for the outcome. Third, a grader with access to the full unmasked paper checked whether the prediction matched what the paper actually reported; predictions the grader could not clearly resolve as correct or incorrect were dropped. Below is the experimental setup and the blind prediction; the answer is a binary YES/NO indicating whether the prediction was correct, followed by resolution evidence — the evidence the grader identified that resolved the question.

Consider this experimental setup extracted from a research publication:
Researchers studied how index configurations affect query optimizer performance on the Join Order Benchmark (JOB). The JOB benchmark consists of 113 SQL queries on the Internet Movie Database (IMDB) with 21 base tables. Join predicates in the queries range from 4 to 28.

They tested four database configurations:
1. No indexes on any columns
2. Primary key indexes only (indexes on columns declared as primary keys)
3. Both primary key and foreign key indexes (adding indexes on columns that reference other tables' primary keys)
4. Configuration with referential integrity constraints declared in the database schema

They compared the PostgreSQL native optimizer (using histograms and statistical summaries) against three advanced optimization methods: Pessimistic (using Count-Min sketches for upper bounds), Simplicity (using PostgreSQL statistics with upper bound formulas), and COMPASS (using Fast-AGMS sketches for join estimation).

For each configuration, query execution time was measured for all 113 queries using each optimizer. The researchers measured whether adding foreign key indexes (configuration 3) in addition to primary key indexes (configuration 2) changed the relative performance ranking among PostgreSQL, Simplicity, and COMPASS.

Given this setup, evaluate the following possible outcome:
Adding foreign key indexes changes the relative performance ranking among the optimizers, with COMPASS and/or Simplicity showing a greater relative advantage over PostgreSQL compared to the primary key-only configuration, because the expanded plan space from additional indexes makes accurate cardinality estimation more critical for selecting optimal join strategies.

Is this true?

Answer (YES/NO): NO